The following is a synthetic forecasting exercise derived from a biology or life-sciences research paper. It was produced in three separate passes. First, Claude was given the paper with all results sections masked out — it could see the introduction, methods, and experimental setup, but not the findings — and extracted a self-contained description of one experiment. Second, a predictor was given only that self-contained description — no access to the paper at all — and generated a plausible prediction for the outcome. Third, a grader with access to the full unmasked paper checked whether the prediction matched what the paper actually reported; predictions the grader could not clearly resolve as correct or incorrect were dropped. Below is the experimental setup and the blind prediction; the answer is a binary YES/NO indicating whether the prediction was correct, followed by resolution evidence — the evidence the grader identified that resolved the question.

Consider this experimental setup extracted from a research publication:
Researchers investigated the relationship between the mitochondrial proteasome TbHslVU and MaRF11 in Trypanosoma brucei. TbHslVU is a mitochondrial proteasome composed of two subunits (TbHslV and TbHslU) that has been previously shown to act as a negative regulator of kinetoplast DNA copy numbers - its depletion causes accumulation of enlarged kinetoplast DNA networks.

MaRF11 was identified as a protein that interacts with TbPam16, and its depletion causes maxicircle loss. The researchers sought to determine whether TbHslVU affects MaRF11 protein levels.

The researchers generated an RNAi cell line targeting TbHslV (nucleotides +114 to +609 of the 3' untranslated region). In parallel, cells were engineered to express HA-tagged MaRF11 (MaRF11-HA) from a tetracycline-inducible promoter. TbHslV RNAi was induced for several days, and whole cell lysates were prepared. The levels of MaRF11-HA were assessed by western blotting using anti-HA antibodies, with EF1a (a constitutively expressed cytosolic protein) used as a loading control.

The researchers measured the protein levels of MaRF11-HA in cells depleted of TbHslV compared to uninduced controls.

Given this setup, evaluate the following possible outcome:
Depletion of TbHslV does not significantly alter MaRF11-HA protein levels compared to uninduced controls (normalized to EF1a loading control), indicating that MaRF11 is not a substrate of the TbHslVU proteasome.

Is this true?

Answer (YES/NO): NO